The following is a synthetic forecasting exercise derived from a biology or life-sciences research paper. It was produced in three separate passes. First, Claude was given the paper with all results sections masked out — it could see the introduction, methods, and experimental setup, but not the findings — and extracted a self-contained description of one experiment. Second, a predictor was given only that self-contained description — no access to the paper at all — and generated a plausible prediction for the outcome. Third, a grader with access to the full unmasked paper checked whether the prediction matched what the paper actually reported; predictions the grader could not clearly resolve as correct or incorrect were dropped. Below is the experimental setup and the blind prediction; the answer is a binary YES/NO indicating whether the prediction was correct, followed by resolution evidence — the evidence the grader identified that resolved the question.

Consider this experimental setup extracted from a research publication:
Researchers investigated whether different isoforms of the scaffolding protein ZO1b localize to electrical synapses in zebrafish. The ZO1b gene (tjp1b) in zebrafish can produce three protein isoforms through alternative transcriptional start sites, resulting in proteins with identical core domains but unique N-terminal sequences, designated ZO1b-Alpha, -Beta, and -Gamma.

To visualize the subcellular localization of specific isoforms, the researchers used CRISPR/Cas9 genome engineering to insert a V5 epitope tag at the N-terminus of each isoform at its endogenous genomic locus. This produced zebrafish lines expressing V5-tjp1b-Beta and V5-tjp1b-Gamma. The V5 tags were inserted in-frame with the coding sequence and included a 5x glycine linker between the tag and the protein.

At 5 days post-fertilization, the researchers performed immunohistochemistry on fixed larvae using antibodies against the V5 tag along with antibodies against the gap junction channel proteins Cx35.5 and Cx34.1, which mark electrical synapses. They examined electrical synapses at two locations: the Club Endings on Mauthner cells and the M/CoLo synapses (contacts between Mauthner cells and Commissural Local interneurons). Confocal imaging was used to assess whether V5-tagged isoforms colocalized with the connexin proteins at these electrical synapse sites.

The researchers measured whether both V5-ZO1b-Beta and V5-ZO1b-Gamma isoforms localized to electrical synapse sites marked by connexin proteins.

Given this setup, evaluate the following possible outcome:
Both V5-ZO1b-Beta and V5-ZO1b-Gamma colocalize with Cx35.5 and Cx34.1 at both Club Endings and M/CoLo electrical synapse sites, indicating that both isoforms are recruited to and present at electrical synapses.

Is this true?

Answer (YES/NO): YES